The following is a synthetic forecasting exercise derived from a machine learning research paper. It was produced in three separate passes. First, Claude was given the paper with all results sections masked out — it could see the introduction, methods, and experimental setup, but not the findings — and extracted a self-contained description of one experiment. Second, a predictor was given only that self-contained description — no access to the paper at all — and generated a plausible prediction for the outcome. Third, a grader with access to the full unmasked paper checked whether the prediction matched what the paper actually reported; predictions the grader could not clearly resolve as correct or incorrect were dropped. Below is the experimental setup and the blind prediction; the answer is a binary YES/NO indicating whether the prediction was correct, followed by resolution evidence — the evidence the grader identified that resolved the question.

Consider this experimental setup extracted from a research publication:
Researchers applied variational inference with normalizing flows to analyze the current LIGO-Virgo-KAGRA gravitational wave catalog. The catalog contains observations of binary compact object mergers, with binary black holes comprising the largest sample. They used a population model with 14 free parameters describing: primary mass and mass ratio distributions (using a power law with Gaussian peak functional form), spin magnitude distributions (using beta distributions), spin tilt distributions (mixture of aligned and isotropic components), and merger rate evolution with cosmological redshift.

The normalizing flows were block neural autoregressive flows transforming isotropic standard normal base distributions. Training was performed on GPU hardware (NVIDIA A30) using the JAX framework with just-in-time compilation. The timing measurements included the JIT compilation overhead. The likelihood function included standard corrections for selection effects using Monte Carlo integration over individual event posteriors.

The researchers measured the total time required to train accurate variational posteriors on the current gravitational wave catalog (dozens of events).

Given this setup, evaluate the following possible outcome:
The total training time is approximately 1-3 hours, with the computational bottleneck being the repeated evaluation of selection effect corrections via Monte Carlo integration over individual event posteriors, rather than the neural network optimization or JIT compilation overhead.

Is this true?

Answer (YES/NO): NO